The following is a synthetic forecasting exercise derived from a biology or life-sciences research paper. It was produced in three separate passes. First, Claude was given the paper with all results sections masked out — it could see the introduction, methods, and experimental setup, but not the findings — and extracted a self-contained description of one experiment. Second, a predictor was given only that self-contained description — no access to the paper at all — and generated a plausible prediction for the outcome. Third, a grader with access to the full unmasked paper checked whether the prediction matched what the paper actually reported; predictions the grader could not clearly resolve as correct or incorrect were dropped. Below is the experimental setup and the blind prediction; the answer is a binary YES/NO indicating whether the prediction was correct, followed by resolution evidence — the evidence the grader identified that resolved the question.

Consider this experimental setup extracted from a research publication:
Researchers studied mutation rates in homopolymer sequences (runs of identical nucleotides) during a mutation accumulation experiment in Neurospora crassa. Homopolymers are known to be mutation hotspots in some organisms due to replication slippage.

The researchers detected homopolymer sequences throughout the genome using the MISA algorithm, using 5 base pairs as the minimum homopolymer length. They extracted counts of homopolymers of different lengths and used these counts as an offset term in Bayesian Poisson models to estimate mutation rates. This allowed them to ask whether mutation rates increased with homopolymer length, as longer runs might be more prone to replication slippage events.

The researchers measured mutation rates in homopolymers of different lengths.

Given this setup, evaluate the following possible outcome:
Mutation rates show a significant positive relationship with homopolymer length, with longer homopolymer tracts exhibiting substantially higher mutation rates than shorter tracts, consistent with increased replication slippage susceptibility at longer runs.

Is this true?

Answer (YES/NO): YES